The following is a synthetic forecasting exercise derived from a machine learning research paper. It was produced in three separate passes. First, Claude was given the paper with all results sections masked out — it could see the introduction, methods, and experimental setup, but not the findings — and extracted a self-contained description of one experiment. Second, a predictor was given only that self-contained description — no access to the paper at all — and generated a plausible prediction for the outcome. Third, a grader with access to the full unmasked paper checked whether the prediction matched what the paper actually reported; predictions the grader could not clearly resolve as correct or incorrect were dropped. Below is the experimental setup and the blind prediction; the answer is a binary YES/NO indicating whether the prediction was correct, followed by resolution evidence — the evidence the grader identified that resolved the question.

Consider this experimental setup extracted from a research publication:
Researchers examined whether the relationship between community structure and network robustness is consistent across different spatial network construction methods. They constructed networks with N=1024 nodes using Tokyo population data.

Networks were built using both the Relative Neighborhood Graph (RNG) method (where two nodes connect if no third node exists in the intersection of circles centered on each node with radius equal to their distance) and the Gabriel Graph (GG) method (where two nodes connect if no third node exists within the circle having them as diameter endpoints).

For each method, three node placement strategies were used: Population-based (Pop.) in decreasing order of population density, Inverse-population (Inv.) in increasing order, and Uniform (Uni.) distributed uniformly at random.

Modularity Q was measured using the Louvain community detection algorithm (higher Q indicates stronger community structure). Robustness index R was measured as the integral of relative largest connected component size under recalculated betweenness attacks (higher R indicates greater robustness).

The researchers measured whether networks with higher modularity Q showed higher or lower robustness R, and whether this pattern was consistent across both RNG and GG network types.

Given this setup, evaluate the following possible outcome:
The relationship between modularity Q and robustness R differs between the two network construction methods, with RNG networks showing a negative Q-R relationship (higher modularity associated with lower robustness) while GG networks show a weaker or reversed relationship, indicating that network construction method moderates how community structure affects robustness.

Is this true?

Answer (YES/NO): NO